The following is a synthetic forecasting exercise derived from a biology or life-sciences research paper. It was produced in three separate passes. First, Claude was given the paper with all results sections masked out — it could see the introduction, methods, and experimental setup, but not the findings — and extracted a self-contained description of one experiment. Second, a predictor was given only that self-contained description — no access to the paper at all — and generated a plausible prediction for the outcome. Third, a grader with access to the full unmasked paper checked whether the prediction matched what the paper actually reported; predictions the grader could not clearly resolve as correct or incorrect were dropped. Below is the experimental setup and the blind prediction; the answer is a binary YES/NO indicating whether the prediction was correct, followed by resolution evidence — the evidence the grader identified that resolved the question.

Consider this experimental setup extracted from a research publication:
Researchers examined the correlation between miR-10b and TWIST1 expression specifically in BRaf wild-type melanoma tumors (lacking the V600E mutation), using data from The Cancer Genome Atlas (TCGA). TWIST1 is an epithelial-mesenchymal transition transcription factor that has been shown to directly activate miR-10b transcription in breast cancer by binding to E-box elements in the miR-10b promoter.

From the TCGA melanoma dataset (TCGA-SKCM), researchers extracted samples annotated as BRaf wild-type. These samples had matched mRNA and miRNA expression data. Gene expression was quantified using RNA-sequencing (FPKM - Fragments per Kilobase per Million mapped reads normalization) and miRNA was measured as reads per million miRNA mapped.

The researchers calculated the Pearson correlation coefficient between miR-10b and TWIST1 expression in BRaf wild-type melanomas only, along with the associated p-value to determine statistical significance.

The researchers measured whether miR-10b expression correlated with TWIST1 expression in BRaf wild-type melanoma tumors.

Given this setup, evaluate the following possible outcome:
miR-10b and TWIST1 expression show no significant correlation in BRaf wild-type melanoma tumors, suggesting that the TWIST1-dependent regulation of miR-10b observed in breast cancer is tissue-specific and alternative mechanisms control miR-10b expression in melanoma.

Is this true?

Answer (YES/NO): YES